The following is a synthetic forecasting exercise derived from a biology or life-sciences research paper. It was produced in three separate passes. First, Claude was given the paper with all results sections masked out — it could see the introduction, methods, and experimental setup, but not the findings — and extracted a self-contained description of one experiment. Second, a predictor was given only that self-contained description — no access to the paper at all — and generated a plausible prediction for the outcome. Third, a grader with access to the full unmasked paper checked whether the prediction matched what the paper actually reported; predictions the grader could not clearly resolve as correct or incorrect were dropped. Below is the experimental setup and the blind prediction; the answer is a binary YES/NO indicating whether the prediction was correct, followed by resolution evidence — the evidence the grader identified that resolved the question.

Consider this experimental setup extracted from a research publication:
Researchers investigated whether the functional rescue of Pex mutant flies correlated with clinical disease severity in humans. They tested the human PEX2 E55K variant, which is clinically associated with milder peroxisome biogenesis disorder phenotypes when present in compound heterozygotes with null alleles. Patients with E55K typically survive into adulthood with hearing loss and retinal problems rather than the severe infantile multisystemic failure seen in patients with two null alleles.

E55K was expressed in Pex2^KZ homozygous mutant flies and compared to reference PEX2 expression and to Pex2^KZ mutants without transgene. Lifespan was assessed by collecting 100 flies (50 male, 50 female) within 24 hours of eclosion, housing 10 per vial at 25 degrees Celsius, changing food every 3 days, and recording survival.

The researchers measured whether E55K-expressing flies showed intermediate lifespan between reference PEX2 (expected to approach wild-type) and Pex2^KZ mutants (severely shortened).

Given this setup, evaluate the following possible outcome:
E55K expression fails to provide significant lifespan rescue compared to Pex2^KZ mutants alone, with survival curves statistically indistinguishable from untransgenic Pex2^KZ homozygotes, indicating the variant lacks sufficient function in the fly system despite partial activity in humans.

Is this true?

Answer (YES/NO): YES